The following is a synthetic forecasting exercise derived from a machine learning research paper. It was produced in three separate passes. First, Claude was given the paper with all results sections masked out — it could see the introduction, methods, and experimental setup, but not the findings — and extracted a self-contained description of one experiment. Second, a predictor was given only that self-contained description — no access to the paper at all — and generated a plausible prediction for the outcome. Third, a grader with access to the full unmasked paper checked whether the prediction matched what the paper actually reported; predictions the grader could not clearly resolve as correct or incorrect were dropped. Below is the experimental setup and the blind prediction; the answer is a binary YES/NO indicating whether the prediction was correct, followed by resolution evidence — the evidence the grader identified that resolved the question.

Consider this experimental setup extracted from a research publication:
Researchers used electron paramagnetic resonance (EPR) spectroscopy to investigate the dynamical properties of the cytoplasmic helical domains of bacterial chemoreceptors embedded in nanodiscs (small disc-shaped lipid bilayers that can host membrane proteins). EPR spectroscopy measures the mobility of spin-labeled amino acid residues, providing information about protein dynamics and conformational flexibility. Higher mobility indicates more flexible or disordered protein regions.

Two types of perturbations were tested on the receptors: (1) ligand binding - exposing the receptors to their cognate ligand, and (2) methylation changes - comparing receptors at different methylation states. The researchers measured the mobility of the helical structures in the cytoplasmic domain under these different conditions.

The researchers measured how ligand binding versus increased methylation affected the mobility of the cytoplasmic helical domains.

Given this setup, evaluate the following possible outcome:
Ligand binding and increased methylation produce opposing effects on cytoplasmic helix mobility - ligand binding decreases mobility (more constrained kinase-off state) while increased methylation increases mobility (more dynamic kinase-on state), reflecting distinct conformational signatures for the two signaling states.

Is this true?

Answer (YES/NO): NO